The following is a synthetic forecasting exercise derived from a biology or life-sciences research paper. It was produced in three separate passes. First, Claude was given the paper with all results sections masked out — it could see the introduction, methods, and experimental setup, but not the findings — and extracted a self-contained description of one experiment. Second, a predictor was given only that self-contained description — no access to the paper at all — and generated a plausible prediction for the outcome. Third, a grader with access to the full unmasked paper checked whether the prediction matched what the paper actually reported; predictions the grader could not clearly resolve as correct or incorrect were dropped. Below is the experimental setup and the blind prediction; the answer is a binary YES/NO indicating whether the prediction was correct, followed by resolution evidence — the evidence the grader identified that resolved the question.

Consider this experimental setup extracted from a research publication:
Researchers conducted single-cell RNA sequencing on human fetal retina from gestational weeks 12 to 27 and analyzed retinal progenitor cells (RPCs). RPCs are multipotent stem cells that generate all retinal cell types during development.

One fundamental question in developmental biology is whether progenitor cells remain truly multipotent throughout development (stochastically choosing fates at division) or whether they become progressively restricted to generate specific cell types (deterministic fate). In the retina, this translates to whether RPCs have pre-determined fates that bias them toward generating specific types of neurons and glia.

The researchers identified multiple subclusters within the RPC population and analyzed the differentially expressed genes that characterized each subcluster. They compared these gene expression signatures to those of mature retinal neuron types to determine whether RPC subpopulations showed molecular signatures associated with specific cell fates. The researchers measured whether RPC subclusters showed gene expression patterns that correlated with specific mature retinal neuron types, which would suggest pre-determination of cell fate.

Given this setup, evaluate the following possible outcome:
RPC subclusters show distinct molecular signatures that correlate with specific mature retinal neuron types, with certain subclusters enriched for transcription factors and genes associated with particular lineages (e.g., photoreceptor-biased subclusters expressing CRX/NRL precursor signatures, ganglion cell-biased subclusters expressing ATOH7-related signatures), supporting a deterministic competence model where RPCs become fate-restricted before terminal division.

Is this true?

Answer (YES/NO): YES